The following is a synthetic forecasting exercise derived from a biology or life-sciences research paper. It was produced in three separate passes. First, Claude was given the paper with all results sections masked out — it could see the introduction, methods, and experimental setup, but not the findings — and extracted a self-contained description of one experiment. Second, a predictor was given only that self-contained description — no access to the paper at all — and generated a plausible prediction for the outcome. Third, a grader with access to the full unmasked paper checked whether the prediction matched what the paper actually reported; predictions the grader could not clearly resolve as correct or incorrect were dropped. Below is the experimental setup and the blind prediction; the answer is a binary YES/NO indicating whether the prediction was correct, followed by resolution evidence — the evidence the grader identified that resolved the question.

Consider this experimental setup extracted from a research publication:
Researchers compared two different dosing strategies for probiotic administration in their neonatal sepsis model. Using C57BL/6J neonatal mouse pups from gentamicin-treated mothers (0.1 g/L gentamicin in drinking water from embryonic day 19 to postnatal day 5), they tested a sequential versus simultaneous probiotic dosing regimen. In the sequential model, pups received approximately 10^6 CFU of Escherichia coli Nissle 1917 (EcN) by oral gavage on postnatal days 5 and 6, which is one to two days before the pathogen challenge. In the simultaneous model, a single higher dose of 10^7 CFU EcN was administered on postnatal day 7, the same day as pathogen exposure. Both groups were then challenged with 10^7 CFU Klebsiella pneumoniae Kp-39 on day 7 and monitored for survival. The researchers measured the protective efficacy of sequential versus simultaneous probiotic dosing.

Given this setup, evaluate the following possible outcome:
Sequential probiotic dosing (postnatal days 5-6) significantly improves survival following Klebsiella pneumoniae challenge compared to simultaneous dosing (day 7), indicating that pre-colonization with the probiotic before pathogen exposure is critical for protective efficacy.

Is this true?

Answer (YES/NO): NO